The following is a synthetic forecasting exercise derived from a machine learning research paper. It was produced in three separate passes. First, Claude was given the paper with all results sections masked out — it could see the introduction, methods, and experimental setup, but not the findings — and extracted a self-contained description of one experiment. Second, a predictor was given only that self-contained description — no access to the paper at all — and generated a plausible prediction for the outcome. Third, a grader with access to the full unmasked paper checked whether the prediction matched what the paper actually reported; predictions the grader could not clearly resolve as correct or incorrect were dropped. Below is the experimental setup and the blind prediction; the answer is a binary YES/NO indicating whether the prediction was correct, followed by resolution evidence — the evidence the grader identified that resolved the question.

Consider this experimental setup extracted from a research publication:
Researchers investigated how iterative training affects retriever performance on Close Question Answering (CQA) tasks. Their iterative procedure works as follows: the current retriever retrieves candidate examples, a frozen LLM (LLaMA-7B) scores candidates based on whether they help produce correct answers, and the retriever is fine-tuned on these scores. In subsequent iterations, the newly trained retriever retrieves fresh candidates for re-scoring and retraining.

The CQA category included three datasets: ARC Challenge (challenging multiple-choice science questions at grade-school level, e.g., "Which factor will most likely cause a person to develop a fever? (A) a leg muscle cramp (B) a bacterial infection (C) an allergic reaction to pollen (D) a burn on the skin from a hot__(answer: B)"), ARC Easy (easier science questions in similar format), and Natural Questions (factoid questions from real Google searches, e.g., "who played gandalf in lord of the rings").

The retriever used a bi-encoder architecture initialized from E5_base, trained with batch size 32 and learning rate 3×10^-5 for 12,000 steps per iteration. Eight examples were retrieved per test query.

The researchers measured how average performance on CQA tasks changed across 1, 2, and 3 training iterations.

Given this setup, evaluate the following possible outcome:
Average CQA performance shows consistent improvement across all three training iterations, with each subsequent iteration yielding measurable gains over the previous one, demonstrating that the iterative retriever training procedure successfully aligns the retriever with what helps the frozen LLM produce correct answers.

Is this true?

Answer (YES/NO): NO